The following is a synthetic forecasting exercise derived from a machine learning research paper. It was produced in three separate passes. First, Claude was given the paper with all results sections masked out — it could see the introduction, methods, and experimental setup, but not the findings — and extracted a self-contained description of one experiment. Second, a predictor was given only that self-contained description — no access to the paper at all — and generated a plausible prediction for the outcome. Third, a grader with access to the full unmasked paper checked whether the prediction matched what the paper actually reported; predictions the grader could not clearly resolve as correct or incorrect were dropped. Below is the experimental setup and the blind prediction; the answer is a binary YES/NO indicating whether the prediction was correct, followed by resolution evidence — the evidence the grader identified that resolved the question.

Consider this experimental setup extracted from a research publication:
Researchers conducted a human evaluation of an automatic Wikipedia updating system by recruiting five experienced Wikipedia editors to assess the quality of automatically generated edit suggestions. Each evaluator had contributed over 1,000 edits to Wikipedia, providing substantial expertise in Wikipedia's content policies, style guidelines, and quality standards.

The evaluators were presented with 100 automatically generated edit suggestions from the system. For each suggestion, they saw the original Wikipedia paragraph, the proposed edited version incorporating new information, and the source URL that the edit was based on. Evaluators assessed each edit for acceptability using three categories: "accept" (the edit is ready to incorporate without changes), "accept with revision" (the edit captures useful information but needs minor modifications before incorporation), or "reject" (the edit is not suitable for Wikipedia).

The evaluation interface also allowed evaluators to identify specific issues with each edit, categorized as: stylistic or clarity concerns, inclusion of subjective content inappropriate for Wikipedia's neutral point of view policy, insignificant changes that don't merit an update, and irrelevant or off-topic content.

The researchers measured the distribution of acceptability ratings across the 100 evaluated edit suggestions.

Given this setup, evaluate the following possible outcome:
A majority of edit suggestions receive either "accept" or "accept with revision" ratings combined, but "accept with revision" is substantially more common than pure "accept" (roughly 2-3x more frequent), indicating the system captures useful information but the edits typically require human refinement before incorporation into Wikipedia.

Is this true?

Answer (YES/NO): NO